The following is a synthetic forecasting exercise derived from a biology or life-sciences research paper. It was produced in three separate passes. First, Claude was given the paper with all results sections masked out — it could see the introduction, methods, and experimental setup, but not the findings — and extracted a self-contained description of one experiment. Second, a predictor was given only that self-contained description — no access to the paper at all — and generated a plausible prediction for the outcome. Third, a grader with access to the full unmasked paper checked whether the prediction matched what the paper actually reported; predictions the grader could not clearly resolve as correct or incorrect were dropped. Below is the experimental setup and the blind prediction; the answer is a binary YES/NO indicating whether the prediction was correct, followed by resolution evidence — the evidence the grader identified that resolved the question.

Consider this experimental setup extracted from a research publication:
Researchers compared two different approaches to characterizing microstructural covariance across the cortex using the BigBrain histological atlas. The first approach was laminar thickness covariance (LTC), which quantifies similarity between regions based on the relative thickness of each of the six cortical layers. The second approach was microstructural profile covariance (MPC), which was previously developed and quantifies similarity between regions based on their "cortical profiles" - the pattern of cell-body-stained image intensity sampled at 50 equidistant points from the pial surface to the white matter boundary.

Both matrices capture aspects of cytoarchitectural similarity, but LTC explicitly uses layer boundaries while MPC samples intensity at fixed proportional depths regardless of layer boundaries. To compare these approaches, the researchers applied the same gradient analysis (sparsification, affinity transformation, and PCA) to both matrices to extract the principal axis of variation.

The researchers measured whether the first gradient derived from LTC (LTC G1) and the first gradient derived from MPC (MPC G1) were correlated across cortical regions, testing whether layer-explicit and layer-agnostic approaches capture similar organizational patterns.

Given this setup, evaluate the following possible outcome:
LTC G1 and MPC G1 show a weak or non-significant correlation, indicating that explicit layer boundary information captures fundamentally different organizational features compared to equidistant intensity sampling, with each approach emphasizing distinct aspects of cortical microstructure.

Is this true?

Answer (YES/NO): NO